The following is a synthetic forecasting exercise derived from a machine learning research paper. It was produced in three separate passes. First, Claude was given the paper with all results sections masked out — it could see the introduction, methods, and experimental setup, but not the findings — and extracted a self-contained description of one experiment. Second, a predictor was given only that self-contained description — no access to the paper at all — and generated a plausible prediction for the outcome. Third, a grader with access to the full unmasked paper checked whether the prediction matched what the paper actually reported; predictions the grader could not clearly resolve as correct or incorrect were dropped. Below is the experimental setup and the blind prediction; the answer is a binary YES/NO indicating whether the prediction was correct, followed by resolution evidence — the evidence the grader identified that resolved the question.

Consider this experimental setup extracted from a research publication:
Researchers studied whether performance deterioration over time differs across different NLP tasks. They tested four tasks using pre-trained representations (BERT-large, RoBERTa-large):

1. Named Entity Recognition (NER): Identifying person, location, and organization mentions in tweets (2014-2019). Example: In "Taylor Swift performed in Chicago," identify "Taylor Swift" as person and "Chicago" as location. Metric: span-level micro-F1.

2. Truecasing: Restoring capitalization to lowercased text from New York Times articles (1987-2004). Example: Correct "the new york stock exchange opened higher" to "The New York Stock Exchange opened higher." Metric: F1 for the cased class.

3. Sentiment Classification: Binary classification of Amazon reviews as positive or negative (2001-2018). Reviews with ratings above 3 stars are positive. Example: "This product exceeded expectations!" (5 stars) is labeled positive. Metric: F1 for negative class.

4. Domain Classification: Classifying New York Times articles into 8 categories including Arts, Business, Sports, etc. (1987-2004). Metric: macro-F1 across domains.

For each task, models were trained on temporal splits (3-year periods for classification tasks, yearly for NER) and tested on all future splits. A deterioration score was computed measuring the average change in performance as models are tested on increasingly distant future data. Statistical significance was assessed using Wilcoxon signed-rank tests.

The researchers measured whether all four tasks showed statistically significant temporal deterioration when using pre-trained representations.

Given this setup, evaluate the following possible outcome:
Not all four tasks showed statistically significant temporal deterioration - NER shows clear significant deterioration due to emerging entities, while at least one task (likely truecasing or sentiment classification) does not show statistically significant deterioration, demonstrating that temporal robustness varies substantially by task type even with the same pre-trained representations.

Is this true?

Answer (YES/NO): NO